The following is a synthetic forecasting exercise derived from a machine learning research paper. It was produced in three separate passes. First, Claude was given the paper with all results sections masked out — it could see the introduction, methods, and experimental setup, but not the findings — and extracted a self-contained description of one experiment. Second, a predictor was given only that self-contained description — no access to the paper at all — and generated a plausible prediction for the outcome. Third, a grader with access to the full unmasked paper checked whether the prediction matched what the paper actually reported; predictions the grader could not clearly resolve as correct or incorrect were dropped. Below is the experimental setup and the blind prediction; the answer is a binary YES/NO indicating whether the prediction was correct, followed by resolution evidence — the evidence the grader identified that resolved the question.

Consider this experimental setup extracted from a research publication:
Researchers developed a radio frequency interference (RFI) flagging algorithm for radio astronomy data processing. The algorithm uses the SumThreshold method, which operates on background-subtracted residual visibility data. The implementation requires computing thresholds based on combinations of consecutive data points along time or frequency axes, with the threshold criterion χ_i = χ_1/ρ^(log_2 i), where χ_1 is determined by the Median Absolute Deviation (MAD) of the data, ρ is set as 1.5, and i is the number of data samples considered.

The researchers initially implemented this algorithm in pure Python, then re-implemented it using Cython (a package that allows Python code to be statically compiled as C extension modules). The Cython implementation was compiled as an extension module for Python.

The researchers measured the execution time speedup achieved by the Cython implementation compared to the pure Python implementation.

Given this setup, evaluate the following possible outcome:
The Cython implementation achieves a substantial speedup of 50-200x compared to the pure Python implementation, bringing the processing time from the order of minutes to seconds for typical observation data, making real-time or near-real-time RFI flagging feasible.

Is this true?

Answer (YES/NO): NO